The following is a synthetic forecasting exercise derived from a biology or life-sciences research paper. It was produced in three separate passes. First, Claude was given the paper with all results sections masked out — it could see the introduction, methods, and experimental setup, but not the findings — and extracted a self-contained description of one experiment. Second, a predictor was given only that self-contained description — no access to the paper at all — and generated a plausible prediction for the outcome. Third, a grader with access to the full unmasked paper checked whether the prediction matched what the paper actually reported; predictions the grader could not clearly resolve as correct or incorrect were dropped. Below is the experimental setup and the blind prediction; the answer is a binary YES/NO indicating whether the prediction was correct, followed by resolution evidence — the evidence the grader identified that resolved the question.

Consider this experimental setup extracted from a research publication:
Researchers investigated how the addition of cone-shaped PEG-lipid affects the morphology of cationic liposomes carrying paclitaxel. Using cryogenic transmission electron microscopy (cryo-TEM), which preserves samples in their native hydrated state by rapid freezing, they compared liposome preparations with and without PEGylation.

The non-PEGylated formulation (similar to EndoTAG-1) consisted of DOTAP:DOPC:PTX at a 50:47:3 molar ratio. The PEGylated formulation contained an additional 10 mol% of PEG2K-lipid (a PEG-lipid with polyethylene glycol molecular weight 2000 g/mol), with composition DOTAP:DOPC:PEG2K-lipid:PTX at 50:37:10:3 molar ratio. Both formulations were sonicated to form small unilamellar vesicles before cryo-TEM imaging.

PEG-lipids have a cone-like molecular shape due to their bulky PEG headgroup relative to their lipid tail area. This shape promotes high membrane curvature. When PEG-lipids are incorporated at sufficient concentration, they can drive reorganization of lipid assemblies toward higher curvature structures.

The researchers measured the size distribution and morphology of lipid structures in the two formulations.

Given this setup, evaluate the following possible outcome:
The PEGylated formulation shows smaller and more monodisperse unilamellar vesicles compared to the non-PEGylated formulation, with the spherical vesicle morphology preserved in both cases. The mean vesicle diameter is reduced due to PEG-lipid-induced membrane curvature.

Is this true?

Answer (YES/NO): NO